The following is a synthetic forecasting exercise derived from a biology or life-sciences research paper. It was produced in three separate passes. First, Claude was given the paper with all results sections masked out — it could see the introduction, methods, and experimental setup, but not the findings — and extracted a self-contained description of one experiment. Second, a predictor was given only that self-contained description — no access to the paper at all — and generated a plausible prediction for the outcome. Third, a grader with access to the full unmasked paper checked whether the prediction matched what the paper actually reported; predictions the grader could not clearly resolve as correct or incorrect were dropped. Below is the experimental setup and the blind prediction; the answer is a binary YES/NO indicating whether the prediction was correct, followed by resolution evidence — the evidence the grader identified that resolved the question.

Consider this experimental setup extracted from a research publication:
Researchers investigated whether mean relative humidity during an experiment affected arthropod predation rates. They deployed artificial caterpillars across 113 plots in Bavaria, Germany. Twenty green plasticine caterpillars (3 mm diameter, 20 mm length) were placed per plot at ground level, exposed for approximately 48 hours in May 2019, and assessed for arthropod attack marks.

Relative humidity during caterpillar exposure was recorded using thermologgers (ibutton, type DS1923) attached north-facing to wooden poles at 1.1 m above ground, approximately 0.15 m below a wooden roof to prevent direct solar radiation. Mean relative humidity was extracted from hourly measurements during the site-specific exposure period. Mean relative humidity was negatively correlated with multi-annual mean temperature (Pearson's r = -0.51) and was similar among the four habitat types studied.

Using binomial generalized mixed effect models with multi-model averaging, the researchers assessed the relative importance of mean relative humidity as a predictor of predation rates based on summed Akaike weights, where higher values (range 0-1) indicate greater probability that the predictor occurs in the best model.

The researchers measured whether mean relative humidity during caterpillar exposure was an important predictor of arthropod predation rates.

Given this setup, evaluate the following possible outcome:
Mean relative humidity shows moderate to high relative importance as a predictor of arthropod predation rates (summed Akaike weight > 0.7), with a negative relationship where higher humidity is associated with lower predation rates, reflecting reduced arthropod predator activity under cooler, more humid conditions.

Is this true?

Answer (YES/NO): NO